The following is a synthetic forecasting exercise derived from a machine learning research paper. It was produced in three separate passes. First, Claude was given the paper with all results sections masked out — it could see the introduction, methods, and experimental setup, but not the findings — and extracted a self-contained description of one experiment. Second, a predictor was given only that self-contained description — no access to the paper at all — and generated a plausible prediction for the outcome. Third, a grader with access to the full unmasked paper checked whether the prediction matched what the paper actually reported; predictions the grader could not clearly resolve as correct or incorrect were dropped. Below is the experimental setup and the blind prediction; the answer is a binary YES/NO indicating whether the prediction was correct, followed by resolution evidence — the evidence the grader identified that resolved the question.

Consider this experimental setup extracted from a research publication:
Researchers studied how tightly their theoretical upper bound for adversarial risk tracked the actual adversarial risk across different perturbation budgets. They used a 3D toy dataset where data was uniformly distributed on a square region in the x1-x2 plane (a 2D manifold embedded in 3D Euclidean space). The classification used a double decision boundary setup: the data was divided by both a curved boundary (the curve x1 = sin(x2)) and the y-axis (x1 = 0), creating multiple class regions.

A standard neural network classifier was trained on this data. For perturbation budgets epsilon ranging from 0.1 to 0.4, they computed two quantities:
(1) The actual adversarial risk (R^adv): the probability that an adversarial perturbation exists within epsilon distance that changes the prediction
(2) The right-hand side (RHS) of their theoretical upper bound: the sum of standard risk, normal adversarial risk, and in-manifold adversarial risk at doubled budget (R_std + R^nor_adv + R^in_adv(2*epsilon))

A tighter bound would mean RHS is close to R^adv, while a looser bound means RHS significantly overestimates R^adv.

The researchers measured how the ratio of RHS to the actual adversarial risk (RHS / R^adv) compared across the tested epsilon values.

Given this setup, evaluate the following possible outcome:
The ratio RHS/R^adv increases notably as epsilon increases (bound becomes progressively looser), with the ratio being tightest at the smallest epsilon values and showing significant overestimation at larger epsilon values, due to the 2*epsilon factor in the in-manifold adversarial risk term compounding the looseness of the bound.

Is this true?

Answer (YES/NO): NO